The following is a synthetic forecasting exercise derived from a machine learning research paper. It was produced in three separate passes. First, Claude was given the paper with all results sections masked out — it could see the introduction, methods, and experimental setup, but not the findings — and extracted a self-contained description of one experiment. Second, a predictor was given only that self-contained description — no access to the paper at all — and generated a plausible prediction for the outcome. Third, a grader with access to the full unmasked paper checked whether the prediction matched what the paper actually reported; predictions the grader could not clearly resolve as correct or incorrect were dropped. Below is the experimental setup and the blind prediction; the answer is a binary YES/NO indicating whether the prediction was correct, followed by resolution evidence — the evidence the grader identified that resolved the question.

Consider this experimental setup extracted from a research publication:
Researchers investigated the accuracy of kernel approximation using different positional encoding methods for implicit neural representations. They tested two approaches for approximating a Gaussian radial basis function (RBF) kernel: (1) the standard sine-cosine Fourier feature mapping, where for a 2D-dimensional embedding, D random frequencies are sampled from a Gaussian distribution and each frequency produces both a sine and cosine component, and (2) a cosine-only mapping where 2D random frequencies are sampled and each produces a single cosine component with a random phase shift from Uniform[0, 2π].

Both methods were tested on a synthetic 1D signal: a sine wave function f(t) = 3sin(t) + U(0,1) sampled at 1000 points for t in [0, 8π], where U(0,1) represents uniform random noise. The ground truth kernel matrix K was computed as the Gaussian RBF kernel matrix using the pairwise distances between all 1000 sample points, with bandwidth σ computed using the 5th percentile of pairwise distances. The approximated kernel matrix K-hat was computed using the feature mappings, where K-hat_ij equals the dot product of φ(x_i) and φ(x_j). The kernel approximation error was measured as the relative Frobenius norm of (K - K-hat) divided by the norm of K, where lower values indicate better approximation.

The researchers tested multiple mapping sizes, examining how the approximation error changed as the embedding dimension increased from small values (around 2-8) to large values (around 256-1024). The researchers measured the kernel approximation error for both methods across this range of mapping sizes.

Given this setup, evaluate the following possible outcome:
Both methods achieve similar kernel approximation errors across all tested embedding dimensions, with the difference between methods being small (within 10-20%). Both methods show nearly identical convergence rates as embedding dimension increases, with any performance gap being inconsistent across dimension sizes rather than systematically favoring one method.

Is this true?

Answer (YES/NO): NO